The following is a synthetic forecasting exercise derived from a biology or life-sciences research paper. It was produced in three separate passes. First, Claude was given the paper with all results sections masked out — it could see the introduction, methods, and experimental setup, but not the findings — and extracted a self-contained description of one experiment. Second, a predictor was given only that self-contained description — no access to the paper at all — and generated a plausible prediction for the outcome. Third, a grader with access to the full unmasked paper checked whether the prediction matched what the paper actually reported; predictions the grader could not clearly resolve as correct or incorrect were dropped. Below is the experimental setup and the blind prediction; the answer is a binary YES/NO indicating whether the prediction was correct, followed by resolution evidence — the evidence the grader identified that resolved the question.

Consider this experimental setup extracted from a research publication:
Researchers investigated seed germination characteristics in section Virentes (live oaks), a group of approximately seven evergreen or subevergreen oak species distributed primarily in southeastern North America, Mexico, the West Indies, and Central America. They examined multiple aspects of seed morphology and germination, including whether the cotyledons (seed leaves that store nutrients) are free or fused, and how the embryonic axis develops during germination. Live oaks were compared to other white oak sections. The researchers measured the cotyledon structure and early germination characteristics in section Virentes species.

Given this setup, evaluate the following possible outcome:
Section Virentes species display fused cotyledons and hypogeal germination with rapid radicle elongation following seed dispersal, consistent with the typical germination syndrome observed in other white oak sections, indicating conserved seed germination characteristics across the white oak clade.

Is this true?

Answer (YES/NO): NO